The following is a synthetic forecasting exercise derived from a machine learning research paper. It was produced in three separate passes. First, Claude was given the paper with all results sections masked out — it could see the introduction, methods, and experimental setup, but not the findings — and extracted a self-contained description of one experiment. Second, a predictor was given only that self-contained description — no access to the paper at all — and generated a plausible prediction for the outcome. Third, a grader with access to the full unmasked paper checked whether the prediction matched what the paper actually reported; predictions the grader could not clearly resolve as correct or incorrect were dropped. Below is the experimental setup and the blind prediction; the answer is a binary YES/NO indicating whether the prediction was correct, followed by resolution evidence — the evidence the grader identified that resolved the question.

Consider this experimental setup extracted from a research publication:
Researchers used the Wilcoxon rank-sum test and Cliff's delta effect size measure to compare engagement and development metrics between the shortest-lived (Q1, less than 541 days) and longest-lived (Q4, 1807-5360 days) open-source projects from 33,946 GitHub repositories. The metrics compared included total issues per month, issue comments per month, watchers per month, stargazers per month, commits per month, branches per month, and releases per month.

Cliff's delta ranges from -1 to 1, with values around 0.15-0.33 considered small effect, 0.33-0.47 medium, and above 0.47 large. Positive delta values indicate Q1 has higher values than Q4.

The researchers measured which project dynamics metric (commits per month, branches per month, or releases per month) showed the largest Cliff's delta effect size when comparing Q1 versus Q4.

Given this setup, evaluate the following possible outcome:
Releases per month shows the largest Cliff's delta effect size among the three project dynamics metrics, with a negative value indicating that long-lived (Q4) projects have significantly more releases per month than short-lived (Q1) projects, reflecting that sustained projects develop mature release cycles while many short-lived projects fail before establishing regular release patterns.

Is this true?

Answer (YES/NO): NO